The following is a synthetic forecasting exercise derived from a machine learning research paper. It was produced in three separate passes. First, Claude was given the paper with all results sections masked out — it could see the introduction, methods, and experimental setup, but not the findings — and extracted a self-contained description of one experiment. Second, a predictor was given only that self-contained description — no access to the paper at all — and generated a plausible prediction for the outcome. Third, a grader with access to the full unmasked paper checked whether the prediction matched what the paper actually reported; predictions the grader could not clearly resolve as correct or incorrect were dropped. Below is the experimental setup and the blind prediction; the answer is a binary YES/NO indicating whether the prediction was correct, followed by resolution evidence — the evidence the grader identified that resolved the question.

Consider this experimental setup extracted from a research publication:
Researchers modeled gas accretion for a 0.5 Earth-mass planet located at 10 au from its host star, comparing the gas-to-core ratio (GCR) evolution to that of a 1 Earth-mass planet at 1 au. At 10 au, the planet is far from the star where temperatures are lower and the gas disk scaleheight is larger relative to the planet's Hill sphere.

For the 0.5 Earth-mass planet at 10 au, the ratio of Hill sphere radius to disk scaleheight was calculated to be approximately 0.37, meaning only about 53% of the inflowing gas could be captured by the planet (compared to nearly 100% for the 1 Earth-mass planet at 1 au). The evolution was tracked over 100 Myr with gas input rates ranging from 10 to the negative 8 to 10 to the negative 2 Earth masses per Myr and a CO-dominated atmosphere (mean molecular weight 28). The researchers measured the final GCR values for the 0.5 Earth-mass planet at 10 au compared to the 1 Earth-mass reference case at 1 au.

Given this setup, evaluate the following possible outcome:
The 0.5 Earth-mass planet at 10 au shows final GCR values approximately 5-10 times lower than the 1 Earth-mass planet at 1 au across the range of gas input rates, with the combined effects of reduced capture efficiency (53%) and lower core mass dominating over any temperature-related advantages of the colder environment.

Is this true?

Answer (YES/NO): NO